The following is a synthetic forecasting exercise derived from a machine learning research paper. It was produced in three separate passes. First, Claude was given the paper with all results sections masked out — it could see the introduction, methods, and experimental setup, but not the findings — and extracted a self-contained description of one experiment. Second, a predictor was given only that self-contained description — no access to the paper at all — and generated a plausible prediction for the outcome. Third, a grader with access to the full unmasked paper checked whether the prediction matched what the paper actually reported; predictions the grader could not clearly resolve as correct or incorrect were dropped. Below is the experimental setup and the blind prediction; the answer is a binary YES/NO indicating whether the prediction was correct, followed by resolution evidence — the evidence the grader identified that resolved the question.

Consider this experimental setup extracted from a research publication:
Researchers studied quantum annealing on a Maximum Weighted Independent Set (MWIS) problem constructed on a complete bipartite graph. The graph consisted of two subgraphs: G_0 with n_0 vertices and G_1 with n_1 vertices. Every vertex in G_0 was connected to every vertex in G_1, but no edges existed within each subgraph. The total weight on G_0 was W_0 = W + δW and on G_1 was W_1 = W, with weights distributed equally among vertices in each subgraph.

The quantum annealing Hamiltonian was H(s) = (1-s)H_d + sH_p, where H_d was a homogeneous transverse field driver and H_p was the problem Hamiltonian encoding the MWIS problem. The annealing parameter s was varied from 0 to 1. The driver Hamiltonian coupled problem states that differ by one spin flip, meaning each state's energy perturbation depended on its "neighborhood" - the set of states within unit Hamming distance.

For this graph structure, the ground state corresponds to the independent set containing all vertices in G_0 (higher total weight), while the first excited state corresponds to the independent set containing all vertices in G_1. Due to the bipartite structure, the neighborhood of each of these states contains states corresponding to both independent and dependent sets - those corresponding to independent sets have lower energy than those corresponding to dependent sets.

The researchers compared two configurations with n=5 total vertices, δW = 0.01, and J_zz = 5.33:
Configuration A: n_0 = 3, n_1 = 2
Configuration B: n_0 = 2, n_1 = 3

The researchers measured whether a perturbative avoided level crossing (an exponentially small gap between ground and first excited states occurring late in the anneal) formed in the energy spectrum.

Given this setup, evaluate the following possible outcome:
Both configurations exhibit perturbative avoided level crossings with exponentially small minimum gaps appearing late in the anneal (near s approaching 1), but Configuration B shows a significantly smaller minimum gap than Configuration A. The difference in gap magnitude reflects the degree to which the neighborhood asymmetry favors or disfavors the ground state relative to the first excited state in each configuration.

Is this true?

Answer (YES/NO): NO